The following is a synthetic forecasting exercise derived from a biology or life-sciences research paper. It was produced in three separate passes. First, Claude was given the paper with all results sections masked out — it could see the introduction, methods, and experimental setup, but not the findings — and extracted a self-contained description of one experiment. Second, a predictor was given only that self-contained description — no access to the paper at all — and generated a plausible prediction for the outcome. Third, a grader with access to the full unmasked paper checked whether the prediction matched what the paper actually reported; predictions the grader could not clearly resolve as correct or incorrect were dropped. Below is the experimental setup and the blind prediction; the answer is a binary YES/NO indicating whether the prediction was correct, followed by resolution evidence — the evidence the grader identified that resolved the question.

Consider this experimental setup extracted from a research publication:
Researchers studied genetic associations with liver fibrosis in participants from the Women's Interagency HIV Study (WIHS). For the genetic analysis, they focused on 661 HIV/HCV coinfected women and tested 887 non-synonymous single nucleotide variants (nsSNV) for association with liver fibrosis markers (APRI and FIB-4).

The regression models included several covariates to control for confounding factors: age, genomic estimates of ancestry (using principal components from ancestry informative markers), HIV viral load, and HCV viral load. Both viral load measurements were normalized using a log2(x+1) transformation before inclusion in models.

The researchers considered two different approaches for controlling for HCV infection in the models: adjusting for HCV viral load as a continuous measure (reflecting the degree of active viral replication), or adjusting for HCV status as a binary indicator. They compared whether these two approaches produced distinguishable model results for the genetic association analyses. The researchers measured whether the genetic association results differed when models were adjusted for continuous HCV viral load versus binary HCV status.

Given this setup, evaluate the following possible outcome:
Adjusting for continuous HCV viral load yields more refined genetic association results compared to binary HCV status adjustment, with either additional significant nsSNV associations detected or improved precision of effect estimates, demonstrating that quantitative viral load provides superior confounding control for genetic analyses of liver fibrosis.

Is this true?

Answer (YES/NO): NO